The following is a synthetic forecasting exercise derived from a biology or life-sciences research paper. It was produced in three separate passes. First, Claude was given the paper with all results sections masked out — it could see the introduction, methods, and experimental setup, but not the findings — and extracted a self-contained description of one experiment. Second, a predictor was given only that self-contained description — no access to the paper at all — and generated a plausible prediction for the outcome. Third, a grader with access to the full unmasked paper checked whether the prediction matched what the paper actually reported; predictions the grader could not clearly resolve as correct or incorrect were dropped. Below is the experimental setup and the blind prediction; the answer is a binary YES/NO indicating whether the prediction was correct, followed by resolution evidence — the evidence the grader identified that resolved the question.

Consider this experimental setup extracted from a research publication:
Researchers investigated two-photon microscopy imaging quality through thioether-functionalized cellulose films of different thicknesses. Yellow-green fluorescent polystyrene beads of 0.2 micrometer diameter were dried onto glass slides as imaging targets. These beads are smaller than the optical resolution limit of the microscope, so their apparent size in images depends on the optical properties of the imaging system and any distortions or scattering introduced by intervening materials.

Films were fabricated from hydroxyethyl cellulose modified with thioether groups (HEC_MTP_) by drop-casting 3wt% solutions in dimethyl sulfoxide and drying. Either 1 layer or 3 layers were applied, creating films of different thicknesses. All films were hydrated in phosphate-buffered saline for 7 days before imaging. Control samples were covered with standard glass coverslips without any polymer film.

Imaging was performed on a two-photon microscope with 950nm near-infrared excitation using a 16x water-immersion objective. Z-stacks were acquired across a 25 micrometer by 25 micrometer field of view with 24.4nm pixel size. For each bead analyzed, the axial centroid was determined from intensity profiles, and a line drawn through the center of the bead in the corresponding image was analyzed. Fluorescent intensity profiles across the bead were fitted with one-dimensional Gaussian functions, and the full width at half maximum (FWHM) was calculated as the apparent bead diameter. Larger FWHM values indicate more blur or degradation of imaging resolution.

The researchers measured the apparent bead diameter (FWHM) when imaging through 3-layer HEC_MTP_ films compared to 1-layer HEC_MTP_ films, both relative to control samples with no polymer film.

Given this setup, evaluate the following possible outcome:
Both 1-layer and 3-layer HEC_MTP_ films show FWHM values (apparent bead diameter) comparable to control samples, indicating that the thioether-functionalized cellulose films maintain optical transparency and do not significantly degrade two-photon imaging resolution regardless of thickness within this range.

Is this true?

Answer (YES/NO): NO